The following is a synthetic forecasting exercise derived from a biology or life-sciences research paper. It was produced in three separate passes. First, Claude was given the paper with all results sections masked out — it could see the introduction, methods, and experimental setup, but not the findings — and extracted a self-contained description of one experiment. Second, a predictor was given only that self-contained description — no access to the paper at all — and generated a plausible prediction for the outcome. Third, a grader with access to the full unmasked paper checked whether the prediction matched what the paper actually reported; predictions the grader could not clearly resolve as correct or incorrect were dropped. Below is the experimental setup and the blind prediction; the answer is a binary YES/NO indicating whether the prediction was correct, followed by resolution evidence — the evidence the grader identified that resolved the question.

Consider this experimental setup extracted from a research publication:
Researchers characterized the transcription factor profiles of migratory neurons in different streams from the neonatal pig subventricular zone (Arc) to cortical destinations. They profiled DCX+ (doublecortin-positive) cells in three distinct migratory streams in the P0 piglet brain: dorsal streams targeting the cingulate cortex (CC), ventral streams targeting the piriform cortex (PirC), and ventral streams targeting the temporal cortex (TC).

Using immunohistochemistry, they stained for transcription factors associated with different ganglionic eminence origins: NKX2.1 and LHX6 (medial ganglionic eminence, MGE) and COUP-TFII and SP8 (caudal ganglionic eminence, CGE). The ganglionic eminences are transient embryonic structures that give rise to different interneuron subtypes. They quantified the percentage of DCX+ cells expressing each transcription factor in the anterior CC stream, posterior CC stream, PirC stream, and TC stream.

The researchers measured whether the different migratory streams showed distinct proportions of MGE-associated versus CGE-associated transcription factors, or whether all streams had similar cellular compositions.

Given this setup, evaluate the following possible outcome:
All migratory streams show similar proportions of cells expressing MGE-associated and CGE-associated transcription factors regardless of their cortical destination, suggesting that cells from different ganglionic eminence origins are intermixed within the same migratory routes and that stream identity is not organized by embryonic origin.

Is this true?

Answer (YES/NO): NO